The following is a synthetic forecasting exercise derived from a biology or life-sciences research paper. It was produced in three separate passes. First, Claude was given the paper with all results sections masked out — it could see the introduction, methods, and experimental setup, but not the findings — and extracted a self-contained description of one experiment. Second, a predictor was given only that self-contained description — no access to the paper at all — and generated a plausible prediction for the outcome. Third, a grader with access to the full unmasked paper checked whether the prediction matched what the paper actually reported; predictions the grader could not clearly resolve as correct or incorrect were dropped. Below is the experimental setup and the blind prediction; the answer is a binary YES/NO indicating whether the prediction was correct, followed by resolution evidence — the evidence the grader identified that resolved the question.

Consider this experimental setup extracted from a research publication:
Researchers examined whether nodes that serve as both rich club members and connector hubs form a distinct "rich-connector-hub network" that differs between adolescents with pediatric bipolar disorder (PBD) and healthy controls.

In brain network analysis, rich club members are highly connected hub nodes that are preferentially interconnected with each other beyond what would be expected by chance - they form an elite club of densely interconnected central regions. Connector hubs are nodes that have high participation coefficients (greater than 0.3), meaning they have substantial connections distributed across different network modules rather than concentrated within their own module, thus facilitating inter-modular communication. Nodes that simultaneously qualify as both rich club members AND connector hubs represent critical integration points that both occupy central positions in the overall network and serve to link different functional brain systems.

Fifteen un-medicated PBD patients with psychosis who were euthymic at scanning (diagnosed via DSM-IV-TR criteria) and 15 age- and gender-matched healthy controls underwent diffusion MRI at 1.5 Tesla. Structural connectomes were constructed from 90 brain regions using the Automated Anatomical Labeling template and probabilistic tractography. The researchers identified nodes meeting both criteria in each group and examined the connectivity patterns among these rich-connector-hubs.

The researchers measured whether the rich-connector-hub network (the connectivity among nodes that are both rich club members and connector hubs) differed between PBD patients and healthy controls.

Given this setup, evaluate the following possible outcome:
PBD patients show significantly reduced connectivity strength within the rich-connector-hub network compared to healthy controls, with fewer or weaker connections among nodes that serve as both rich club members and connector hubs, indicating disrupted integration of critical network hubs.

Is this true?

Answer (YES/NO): NO